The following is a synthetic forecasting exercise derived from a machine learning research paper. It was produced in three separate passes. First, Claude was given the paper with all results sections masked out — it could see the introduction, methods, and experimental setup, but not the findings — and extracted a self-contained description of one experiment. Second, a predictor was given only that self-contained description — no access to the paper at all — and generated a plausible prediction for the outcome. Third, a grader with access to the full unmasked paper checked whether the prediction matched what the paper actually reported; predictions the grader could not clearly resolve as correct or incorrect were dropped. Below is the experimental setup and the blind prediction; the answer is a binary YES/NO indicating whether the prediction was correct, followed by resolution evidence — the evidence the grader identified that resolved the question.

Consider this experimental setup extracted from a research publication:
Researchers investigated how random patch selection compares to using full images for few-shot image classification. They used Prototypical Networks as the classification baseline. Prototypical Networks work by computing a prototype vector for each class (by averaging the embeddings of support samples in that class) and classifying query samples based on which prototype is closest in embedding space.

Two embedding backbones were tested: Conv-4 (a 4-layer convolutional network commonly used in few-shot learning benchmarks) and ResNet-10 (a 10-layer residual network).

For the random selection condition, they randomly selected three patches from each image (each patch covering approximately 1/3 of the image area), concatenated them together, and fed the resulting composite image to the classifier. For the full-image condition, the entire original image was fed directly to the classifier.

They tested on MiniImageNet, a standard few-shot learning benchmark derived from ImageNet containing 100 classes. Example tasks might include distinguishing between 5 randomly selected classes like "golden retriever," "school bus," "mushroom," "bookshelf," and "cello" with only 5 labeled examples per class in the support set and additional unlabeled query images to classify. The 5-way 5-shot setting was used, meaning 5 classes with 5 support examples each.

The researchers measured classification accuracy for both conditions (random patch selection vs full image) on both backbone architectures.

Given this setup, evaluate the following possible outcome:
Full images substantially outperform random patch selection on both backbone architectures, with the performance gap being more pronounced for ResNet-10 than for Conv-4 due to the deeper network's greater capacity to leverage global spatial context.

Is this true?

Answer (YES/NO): NO